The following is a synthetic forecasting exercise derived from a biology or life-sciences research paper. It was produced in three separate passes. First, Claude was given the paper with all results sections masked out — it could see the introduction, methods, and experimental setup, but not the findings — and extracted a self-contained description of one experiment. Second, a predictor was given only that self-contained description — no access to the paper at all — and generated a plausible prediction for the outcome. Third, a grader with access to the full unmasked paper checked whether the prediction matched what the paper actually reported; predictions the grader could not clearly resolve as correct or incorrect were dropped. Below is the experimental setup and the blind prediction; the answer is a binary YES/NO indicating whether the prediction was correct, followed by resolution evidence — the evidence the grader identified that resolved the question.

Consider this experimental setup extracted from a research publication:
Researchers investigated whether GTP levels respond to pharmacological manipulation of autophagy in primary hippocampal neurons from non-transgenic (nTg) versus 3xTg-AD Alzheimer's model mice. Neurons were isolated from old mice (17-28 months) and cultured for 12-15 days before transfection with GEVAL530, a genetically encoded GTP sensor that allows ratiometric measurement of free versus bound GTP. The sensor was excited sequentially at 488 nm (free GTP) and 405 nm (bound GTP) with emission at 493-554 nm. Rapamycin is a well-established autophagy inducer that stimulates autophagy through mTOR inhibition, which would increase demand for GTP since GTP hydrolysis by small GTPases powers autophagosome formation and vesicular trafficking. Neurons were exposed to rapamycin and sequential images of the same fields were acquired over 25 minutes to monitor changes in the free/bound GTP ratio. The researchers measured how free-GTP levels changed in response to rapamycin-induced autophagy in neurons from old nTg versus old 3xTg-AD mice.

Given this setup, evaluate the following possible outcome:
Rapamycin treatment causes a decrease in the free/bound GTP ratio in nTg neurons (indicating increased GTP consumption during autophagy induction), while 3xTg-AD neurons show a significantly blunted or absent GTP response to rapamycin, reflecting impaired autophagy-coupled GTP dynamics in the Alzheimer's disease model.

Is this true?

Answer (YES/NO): YES